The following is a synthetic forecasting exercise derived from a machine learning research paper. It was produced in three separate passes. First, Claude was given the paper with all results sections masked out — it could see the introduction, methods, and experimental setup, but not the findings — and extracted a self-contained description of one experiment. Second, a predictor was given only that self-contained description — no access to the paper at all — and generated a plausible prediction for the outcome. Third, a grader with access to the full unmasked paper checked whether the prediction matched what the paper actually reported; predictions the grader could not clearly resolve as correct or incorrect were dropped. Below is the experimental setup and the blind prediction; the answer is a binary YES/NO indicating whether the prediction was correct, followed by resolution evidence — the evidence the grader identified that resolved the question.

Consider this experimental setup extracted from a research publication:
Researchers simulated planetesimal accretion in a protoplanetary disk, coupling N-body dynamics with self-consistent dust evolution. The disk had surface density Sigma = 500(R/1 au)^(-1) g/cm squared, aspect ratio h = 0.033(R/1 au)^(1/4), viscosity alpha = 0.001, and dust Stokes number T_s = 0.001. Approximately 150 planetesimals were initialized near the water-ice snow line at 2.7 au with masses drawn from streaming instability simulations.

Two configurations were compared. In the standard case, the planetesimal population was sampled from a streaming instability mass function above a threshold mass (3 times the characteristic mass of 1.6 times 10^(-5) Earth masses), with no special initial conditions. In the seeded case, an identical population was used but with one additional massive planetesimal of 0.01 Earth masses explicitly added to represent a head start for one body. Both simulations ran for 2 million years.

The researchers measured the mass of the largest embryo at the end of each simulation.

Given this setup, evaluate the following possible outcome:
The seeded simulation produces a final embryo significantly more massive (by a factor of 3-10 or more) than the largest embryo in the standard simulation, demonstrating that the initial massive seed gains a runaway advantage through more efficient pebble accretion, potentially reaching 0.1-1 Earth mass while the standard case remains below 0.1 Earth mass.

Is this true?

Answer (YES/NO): NO